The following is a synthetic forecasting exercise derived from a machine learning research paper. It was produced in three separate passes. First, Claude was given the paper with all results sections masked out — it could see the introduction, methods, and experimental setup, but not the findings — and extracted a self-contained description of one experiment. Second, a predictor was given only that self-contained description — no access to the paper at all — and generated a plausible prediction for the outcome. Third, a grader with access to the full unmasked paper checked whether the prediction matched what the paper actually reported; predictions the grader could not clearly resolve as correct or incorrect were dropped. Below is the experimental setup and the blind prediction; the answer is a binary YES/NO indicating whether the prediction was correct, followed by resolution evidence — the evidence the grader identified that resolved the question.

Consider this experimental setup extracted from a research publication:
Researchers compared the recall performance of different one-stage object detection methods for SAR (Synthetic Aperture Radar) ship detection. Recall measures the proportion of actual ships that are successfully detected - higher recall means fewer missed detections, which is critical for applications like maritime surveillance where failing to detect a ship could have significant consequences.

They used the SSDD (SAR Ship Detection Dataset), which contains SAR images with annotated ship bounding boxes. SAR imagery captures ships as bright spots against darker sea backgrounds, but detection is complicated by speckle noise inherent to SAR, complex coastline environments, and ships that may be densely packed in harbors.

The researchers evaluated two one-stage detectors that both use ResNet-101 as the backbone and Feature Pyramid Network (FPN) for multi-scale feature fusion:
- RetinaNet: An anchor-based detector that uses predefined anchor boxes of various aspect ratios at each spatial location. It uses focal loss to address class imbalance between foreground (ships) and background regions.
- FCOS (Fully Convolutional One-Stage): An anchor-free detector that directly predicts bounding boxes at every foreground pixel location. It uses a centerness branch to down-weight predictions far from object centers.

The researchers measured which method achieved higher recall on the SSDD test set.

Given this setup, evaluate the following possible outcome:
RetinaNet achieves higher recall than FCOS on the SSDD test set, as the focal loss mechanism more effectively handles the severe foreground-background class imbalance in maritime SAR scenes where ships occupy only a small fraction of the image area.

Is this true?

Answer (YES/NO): NO